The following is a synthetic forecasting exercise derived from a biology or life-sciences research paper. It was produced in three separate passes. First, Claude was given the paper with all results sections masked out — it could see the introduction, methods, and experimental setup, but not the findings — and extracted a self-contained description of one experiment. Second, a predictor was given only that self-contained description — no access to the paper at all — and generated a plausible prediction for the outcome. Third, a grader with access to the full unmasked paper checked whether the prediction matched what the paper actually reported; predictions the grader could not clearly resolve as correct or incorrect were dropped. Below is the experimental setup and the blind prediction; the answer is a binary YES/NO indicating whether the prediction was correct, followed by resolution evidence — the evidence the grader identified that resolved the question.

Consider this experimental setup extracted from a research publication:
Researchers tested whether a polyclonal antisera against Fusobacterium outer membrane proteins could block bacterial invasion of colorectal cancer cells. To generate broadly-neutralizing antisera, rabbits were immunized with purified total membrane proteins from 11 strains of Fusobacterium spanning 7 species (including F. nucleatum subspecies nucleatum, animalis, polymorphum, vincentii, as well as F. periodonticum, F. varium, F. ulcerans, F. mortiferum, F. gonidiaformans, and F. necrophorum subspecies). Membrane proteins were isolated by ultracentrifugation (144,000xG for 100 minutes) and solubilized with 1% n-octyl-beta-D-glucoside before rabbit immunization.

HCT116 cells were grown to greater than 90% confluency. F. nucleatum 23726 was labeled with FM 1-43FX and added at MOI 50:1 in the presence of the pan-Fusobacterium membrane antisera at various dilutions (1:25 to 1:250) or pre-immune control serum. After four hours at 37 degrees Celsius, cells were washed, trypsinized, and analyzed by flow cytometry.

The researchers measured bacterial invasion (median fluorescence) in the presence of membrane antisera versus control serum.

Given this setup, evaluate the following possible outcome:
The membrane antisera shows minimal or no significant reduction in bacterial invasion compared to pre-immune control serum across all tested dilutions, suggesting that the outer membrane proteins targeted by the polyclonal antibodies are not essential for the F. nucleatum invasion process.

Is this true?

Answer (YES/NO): NO